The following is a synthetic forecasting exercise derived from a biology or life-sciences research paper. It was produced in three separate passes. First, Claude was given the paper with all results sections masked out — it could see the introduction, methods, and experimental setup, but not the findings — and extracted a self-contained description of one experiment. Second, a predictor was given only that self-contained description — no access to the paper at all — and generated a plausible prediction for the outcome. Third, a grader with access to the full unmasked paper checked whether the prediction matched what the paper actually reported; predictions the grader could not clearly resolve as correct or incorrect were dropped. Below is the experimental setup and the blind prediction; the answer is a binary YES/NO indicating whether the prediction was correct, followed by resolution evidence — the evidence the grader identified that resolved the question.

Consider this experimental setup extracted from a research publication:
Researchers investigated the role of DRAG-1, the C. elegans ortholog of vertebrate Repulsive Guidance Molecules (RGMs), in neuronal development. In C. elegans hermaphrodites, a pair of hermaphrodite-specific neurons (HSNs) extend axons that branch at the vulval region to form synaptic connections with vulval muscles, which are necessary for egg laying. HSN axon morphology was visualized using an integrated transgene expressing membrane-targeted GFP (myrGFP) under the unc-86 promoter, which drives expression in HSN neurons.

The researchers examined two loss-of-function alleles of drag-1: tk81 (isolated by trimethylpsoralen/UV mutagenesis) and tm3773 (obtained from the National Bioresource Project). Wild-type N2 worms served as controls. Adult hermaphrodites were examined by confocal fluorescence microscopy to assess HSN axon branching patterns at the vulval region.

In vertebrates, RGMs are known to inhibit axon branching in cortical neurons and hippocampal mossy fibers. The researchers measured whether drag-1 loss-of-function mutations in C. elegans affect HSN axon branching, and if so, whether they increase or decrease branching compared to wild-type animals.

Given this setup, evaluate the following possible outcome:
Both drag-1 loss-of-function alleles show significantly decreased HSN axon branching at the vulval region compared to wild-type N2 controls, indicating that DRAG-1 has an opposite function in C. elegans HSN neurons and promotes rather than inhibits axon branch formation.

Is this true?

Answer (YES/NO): YES